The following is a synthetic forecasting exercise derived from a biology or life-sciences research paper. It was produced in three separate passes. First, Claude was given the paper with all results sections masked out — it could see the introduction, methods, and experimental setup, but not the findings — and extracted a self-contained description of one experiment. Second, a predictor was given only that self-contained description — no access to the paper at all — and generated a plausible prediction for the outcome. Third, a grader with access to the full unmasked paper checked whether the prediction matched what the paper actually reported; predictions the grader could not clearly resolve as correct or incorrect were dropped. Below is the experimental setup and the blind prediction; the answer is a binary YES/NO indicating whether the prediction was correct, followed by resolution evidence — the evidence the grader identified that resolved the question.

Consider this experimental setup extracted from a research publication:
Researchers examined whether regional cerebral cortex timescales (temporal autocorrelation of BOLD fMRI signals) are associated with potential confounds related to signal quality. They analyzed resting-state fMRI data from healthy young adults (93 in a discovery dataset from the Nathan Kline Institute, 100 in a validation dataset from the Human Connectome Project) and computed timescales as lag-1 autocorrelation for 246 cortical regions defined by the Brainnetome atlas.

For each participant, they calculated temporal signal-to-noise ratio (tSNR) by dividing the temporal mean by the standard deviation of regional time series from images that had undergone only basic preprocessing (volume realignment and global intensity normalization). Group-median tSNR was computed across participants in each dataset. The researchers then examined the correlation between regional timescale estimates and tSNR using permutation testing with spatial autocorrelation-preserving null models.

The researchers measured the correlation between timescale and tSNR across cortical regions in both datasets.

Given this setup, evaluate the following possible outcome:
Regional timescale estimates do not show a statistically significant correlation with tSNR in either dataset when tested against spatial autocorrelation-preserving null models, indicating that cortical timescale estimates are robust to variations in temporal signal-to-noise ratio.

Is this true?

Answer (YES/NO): YES